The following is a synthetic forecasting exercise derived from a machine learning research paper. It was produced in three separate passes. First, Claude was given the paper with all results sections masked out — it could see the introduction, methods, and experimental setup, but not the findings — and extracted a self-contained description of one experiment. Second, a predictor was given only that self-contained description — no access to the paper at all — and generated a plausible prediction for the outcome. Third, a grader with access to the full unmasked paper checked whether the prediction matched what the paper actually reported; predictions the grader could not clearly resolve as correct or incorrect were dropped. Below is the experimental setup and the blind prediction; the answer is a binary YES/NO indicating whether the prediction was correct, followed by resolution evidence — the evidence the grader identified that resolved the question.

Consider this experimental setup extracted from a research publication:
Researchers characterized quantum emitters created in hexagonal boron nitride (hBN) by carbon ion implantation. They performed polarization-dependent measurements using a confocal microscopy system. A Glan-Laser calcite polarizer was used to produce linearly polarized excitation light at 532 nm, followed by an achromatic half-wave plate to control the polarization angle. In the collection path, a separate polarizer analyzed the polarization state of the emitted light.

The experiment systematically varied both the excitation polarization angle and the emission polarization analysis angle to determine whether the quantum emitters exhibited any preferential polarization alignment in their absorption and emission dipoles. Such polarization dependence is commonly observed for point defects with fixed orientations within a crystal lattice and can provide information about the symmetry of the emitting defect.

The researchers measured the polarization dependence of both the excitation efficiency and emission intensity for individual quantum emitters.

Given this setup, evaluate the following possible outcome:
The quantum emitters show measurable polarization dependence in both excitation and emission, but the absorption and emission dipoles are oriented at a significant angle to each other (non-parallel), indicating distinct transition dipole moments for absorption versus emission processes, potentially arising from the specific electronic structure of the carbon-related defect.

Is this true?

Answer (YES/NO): NO